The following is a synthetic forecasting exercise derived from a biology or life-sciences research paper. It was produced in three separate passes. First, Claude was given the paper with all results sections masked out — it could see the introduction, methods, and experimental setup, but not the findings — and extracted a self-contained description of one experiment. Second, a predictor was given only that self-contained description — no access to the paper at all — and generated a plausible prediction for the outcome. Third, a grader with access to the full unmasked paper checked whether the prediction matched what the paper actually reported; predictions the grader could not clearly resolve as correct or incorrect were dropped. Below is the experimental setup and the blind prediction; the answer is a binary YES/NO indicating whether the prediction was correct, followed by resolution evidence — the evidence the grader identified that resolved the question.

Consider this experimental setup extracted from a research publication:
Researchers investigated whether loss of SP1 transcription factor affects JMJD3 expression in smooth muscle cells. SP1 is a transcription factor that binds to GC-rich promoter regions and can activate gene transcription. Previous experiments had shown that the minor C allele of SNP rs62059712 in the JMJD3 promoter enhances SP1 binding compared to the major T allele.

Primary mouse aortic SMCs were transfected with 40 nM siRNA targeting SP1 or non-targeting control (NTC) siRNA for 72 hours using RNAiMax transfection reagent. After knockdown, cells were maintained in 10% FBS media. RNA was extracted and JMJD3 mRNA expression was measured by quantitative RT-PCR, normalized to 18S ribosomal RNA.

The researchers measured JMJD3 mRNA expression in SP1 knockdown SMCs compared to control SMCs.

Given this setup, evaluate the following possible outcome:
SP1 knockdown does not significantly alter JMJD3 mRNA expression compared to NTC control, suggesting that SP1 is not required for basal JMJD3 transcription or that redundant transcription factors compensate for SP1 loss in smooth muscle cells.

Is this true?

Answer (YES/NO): NO